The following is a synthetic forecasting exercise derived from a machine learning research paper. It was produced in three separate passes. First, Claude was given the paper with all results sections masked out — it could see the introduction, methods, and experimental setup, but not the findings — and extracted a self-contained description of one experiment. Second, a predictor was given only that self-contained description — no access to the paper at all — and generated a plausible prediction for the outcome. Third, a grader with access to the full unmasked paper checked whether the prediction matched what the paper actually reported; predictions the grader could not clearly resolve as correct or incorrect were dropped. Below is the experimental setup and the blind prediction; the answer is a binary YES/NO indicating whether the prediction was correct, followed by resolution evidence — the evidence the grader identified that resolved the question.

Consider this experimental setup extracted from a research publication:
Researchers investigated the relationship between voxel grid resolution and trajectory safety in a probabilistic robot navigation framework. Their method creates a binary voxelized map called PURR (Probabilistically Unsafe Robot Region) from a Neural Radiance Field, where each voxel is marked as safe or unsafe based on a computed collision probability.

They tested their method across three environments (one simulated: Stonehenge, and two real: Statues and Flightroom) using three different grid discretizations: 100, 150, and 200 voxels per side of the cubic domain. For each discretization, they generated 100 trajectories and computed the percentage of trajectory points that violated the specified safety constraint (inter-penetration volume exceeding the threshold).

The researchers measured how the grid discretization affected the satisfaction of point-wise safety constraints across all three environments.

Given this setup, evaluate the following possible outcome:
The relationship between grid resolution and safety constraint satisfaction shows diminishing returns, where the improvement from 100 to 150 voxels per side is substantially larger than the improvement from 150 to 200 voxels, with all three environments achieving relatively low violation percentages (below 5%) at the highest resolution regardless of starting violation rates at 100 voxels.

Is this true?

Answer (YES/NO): NO